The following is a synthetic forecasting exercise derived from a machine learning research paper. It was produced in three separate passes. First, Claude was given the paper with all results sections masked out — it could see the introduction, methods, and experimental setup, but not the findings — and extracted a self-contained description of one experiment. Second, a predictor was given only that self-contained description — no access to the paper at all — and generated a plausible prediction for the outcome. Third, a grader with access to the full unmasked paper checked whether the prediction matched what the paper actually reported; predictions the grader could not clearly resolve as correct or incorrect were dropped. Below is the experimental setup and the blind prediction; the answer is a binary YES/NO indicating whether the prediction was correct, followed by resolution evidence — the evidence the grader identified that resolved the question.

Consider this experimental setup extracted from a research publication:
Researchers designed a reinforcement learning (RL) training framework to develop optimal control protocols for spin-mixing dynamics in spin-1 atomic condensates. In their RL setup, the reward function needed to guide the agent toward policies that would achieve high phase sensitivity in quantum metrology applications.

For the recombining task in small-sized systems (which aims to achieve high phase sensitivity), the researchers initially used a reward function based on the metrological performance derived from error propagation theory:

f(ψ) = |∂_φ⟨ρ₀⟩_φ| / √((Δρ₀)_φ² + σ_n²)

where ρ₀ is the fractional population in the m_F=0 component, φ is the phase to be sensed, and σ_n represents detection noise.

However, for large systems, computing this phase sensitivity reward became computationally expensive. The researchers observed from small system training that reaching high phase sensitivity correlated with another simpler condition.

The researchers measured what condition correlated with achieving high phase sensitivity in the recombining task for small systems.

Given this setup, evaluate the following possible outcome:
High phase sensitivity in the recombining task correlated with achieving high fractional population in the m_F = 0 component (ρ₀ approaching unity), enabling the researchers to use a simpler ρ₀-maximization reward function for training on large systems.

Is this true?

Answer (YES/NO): NO